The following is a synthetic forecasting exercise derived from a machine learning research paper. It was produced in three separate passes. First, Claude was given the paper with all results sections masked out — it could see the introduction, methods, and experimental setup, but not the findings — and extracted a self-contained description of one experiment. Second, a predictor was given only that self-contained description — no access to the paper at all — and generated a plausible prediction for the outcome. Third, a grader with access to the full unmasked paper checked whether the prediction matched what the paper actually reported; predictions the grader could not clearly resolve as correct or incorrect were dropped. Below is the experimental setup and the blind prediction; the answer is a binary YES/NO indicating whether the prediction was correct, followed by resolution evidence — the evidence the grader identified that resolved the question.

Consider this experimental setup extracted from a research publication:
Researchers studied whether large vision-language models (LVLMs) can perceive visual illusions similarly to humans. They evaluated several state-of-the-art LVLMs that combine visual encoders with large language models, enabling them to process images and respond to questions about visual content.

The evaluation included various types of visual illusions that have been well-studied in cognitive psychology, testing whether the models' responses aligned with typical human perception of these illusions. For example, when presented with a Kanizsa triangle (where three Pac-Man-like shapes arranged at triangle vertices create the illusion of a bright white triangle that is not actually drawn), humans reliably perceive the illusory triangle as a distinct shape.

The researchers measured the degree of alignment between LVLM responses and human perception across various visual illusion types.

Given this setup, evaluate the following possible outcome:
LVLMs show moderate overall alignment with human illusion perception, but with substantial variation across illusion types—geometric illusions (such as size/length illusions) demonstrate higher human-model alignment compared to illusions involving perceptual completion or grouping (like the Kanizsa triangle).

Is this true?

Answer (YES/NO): NO